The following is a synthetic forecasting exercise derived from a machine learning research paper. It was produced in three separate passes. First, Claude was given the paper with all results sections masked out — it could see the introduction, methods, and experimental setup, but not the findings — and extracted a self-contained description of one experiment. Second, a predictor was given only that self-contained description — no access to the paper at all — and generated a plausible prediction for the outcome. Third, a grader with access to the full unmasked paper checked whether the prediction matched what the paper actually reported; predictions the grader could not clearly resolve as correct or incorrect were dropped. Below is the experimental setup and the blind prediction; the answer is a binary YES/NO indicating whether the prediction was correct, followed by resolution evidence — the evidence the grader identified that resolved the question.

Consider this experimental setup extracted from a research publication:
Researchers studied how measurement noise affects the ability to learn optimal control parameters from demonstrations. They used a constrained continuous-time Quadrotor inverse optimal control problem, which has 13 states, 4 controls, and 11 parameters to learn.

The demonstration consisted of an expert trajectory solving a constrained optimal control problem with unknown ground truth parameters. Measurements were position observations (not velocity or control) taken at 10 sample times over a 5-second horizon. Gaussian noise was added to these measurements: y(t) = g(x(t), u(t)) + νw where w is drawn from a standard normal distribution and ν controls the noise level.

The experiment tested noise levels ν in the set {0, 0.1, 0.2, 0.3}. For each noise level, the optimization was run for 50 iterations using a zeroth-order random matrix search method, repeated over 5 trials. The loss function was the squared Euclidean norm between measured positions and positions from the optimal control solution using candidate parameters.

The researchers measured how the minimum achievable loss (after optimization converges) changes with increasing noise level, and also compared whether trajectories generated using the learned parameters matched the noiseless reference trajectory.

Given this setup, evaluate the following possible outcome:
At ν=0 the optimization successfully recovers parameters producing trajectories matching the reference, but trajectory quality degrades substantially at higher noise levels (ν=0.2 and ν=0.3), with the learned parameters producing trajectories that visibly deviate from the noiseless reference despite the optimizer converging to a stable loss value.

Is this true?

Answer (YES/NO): NO